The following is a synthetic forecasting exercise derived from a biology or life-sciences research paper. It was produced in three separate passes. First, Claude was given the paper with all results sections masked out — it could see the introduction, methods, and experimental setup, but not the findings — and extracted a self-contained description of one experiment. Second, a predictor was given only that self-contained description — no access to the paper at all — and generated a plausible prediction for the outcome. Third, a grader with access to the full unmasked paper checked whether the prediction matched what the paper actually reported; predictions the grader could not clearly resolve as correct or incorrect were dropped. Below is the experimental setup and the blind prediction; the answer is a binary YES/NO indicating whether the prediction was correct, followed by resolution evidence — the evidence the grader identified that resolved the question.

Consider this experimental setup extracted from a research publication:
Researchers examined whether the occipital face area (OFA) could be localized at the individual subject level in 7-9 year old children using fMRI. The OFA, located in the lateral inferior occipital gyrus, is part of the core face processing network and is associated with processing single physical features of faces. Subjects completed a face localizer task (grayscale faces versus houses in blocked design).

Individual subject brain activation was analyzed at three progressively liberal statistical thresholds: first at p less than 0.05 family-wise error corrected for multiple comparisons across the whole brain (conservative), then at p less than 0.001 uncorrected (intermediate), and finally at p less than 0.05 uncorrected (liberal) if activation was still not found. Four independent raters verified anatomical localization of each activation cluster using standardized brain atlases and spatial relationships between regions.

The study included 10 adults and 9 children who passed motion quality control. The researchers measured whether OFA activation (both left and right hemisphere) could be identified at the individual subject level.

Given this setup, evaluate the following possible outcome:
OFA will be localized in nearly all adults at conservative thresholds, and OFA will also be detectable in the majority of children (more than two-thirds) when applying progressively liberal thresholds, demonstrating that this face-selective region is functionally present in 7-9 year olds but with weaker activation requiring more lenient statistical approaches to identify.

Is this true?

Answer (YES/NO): NO